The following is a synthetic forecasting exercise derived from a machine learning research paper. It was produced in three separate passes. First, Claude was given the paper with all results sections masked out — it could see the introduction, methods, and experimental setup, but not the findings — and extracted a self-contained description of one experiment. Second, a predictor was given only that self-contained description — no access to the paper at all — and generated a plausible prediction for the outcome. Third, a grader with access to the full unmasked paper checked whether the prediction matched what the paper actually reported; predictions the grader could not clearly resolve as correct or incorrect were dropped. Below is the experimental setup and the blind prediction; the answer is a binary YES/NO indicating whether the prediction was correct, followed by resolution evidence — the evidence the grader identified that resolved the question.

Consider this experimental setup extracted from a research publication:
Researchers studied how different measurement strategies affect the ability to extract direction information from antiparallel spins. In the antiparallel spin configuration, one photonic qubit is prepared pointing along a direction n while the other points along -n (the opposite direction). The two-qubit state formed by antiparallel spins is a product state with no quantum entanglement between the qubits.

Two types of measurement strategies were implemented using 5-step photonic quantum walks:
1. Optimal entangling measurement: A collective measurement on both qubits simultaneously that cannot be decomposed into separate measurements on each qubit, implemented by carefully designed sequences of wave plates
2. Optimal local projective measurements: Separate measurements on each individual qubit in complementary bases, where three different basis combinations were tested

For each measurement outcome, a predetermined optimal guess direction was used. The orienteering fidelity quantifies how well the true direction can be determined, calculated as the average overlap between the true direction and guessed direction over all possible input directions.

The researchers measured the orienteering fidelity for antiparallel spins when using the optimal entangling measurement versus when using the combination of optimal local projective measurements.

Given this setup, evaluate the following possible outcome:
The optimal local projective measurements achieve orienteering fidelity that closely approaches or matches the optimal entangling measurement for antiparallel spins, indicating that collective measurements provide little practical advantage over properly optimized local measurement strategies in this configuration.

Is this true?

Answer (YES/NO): NO